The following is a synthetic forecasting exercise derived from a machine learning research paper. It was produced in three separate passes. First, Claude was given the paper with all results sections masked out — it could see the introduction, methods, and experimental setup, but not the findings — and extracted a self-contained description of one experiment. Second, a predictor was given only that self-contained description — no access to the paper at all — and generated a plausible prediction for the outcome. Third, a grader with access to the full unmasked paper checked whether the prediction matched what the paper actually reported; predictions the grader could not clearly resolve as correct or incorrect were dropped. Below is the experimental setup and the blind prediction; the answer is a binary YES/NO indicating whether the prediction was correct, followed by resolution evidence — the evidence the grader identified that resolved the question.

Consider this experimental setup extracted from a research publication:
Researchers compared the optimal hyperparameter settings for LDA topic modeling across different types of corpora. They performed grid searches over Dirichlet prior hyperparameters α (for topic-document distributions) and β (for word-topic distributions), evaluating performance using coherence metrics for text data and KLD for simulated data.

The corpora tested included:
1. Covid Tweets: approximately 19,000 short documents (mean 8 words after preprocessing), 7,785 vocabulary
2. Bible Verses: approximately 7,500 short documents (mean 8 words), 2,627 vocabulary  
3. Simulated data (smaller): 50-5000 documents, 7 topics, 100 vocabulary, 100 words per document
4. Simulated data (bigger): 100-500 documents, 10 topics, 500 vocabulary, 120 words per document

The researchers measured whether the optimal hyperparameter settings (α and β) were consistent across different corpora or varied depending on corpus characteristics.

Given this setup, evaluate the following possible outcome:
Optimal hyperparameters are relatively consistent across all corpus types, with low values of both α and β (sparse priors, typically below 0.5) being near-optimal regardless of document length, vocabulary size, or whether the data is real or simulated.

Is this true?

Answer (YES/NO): NO